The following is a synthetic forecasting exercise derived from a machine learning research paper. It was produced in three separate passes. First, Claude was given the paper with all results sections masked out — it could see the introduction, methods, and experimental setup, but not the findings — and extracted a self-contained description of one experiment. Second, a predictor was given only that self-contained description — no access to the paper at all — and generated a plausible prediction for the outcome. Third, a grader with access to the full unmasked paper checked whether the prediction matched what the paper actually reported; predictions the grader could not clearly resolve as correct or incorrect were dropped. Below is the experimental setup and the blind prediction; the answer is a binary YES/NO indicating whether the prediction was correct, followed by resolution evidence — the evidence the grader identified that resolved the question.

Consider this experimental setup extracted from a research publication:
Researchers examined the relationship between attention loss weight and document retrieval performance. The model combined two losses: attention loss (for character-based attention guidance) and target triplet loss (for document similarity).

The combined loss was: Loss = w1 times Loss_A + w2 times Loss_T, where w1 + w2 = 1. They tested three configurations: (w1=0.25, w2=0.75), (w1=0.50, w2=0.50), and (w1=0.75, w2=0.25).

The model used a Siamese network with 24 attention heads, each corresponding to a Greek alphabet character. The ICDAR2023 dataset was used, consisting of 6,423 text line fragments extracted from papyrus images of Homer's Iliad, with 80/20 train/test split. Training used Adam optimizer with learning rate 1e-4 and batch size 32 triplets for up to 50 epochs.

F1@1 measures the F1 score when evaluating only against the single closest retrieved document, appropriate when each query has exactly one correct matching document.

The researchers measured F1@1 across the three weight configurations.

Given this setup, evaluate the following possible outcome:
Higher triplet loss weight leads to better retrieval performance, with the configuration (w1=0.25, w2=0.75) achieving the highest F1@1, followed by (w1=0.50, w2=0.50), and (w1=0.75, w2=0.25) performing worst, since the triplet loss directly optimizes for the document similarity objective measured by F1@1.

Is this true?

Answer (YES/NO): YES